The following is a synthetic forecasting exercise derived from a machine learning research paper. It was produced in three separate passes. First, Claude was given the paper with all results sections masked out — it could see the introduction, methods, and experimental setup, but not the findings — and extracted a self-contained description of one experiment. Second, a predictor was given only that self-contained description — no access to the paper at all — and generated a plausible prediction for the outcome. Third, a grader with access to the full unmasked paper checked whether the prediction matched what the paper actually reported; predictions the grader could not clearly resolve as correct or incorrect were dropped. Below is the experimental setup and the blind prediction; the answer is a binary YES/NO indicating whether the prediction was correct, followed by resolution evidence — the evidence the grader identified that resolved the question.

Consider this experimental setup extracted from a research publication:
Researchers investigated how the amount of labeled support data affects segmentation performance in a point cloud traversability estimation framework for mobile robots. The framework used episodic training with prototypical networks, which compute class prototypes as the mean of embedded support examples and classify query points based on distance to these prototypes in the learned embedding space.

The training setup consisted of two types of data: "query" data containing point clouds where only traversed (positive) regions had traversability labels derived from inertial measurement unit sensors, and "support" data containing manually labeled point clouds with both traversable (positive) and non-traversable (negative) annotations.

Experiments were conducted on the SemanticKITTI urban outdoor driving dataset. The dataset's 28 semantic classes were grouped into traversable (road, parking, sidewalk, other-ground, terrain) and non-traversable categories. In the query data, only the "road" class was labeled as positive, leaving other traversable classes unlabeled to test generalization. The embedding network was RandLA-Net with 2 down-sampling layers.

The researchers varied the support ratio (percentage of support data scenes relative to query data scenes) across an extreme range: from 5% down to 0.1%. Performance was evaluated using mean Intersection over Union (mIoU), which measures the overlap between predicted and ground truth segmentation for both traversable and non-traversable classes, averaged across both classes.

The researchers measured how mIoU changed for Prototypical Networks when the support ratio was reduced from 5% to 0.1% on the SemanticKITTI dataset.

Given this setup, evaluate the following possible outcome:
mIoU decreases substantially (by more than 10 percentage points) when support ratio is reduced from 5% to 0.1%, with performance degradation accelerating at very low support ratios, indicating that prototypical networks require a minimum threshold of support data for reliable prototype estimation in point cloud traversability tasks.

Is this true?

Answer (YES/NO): NO